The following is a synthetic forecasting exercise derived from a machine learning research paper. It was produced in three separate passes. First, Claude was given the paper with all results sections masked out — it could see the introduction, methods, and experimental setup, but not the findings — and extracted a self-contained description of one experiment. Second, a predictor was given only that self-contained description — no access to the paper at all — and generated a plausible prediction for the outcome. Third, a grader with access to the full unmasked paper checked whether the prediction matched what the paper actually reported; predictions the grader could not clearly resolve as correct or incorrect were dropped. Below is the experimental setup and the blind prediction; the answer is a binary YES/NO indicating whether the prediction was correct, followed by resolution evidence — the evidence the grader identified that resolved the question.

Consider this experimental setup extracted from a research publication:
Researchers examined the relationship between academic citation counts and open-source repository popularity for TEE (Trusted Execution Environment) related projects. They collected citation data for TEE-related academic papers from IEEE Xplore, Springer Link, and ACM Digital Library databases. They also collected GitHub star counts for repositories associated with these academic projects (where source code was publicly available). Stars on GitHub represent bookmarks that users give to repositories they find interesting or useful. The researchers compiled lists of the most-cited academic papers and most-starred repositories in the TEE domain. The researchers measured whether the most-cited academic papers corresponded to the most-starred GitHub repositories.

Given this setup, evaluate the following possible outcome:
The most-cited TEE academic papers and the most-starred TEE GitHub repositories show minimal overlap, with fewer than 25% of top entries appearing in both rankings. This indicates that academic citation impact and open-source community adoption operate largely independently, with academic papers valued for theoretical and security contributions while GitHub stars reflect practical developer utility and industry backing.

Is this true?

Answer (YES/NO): YES